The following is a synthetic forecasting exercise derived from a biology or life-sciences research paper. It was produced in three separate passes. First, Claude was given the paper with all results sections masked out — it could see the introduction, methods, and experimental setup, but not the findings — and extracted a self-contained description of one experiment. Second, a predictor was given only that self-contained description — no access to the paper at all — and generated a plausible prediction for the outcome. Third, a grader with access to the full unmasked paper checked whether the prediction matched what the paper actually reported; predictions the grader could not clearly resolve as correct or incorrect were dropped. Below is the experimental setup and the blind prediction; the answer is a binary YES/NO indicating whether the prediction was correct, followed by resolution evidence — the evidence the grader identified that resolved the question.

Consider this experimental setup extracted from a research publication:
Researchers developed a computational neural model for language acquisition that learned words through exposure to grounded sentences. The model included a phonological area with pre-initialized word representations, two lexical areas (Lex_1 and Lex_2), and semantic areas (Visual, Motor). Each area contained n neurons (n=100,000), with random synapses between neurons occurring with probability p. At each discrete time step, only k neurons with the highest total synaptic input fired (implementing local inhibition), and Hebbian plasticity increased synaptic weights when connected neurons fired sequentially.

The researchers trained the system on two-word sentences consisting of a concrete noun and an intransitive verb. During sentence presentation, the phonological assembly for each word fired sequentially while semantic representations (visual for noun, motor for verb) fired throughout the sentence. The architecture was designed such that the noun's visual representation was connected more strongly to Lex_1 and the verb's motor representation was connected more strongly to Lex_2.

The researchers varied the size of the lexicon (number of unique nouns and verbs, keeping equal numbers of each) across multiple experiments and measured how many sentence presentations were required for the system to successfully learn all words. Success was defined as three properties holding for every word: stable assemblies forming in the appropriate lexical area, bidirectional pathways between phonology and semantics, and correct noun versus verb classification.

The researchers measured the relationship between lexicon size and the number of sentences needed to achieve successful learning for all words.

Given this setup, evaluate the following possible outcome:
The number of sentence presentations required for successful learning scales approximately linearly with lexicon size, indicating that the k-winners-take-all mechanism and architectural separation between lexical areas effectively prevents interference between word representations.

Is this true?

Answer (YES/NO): YES